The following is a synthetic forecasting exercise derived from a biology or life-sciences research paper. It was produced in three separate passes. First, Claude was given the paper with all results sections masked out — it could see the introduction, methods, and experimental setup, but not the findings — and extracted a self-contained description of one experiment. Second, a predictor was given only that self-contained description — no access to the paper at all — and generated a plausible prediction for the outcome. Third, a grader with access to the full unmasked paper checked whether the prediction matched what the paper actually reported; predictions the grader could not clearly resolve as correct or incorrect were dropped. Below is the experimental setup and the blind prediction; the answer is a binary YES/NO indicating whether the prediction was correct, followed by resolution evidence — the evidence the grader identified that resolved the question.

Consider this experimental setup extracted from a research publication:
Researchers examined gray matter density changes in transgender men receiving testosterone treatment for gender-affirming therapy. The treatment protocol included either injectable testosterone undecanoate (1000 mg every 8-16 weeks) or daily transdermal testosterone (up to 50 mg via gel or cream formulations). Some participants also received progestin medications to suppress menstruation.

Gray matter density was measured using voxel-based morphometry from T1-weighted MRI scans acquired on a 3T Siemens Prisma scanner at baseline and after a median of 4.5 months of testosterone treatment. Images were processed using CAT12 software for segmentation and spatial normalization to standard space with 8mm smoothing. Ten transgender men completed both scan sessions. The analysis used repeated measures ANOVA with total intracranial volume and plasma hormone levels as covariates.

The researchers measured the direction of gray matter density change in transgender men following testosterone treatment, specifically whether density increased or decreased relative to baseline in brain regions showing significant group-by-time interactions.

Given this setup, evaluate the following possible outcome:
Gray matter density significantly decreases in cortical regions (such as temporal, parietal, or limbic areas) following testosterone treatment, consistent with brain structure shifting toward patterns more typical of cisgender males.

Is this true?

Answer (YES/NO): NO